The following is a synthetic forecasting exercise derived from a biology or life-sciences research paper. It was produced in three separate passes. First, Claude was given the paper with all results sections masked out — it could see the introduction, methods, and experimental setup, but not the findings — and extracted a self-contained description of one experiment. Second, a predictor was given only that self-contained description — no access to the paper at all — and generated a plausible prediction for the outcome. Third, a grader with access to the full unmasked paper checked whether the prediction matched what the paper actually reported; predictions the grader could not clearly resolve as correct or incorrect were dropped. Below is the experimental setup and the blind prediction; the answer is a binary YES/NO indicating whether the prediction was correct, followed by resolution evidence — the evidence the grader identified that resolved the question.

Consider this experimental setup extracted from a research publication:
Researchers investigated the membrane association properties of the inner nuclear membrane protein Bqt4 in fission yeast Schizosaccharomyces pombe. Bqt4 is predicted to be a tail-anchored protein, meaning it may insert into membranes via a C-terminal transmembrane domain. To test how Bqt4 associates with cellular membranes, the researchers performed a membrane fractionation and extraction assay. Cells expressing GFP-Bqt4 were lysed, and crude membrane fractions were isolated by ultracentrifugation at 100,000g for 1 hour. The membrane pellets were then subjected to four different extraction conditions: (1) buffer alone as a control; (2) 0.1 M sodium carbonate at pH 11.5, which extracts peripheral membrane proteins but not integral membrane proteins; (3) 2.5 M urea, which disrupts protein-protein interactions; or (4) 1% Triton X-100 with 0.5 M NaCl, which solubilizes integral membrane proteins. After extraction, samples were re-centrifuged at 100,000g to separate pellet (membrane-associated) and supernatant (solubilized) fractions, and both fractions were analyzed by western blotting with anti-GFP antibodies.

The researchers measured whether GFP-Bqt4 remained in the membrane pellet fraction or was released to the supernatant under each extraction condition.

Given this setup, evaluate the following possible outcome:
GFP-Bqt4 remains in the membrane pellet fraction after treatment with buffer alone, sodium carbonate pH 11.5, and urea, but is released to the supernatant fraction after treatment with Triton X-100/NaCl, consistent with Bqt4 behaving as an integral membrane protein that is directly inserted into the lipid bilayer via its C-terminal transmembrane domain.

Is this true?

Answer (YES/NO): YES